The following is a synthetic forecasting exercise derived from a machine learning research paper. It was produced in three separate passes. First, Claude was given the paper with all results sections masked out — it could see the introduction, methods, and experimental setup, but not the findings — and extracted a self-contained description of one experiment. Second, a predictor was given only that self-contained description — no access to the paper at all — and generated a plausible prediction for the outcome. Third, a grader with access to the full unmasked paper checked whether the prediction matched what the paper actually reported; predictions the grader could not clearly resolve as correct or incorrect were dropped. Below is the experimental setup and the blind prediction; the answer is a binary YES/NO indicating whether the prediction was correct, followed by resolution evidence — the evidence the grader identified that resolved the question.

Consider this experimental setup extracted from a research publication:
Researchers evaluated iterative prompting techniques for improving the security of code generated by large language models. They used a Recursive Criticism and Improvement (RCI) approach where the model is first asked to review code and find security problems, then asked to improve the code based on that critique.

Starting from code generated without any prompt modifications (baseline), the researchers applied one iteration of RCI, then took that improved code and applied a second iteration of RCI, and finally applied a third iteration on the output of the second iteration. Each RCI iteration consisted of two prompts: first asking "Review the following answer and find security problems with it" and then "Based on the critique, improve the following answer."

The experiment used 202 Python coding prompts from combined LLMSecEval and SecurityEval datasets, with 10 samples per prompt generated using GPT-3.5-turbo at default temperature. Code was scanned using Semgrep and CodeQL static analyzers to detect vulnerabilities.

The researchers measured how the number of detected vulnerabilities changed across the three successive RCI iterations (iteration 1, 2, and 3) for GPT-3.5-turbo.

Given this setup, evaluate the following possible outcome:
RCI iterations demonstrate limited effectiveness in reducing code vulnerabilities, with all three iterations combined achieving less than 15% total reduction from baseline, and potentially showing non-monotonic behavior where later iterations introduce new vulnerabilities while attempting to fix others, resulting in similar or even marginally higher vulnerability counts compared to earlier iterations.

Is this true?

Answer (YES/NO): NO